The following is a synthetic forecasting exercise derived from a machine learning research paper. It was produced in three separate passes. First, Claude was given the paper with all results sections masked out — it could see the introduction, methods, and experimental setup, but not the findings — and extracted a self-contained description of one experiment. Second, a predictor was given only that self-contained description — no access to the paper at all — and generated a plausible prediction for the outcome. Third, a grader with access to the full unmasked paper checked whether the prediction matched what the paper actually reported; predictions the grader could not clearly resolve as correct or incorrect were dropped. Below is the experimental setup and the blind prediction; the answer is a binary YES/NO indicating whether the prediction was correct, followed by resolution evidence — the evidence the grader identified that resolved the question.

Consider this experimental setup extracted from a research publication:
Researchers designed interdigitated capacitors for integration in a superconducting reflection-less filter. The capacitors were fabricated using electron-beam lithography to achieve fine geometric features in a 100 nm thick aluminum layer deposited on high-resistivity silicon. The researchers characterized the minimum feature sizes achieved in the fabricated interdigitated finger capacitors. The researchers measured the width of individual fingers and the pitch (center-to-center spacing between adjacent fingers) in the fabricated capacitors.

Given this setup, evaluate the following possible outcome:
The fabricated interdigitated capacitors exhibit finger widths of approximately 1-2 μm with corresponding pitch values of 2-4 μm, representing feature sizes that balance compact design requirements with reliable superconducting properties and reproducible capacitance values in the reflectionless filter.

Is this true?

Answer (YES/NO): NO